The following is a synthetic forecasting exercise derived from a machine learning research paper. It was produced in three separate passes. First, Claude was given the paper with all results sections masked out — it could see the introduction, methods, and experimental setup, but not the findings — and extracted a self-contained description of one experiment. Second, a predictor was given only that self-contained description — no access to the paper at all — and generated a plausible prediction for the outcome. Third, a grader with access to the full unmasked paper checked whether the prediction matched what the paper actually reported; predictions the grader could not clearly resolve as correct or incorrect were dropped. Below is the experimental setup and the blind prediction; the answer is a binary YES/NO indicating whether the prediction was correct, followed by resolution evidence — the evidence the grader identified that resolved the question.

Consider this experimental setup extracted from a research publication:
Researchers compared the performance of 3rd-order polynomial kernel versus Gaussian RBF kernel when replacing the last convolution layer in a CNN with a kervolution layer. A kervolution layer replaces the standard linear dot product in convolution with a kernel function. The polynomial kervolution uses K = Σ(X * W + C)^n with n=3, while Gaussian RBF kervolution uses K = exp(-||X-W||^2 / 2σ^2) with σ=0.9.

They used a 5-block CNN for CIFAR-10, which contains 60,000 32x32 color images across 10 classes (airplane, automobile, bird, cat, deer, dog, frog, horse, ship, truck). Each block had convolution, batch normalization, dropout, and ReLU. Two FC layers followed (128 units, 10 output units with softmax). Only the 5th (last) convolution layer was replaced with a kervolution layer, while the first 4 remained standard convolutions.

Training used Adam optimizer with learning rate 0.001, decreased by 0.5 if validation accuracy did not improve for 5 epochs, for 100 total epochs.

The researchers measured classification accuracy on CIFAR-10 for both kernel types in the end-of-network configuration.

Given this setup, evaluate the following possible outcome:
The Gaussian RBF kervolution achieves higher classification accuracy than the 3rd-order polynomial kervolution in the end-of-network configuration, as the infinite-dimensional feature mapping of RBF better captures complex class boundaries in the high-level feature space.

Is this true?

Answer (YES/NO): YES